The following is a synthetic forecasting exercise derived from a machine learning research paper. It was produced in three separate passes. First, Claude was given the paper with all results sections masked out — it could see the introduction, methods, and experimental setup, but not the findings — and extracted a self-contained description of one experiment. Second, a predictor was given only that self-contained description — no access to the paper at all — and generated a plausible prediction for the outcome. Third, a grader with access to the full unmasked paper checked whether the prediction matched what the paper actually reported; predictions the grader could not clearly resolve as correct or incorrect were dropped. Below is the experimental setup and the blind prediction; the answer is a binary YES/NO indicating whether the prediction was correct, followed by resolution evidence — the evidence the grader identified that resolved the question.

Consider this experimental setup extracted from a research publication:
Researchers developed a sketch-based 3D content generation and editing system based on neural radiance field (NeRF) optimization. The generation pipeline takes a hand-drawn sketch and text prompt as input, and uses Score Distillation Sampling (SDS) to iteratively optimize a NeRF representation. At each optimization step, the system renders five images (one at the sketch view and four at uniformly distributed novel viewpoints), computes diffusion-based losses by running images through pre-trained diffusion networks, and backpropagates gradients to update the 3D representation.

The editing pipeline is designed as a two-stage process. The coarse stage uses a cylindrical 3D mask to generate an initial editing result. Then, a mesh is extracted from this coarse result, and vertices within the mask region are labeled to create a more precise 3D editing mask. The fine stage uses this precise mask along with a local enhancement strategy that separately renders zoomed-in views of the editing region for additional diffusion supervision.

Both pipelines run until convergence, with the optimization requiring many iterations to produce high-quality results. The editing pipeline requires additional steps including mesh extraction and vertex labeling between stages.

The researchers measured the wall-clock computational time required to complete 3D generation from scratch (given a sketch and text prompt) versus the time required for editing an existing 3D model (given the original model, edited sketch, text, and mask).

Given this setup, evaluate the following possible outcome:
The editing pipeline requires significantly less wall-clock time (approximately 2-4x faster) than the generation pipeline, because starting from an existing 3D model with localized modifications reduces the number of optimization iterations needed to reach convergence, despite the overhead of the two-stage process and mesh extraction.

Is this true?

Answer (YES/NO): NO